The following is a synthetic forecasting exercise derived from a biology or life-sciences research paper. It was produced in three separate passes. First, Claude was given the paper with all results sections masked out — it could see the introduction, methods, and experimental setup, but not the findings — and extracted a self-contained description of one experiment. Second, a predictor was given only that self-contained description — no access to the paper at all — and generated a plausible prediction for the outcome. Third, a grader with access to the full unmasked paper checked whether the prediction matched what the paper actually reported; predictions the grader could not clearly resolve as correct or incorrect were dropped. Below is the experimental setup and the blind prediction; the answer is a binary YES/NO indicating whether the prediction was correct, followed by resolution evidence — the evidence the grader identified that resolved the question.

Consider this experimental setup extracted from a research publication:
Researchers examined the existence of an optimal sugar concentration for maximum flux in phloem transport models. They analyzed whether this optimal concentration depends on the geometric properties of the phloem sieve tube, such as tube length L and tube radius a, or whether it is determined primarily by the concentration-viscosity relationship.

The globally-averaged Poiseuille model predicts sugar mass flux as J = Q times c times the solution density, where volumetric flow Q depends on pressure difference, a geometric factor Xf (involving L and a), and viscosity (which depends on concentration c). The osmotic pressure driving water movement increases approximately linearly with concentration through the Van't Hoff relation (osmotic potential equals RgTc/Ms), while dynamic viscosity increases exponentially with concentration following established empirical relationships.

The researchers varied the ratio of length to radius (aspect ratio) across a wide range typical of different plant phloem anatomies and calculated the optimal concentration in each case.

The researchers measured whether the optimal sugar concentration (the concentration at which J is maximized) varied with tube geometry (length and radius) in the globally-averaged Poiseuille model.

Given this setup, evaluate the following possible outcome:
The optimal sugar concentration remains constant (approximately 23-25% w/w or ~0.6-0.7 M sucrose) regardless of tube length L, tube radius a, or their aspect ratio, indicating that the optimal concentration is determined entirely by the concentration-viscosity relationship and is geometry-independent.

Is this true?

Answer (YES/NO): NO